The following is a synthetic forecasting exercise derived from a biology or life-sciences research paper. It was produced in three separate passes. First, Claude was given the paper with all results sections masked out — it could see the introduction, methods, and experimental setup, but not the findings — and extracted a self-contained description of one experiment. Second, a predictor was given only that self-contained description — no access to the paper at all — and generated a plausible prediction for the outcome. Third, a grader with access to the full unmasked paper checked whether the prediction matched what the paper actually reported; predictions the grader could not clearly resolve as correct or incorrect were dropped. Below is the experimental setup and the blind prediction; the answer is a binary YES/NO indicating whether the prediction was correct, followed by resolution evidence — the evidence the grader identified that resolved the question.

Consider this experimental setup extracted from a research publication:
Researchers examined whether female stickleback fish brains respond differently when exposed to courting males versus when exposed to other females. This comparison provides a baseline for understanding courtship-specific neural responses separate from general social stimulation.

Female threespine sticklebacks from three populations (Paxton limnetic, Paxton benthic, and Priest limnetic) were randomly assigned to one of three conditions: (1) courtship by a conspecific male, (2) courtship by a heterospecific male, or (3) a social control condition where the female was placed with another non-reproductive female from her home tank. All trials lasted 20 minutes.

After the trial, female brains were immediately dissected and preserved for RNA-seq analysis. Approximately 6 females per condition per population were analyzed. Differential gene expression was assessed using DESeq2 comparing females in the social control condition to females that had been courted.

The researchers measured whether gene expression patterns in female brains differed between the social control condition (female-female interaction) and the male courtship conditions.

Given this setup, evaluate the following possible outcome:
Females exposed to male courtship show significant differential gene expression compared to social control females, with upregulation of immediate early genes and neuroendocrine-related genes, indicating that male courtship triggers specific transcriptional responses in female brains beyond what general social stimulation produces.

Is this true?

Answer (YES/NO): NO